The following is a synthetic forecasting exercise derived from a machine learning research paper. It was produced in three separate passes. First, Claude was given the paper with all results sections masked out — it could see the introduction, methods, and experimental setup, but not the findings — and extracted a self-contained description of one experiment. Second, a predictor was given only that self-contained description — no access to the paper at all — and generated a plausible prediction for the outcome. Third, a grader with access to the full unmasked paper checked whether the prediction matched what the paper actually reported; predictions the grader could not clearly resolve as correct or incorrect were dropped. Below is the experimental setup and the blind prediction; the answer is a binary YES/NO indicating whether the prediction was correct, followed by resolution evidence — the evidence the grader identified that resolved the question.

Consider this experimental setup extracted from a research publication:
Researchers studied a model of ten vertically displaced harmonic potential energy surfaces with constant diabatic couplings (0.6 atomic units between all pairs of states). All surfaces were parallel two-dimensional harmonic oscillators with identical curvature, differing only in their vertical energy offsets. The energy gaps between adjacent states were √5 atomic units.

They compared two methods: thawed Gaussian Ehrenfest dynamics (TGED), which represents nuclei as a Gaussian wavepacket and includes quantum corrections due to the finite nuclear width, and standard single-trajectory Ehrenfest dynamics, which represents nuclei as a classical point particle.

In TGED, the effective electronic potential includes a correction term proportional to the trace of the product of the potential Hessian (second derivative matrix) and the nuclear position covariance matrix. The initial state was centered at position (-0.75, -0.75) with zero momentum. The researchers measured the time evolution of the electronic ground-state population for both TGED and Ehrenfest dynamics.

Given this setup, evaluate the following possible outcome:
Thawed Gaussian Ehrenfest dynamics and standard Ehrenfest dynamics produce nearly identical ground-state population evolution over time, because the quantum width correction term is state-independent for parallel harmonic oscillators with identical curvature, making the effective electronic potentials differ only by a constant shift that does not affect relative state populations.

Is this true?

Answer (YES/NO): YES